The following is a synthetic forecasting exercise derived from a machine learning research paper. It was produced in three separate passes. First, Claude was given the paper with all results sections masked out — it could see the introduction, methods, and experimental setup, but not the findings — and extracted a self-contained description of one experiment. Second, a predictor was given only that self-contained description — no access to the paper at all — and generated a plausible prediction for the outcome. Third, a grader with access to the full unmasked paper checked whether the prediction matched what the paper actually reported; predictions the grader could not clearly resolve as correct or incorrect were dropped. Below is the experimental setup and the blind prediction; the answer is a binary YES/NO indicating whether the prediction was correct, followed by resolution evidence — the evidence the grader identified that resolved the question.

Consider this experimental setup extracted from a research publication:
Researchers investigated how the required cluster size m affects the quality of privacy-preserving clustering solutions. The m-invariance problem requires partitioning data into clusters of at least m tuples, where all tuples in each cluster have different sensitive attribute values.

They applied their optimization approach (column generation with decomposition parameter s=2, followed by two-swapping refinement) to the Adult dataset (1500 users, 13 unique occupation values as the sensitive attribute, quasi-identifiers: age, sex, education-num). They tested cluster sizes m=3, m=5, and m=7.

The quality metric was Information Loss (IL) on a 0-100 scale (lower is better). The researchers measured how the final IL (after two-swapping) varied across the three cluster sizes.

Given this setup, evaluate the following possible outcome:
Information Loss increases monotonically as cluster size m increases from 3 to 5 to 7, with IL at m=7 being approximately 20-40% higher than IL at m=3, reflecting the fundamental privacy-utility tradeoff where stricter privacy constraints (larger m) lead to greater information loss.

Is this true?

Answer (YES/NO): NO